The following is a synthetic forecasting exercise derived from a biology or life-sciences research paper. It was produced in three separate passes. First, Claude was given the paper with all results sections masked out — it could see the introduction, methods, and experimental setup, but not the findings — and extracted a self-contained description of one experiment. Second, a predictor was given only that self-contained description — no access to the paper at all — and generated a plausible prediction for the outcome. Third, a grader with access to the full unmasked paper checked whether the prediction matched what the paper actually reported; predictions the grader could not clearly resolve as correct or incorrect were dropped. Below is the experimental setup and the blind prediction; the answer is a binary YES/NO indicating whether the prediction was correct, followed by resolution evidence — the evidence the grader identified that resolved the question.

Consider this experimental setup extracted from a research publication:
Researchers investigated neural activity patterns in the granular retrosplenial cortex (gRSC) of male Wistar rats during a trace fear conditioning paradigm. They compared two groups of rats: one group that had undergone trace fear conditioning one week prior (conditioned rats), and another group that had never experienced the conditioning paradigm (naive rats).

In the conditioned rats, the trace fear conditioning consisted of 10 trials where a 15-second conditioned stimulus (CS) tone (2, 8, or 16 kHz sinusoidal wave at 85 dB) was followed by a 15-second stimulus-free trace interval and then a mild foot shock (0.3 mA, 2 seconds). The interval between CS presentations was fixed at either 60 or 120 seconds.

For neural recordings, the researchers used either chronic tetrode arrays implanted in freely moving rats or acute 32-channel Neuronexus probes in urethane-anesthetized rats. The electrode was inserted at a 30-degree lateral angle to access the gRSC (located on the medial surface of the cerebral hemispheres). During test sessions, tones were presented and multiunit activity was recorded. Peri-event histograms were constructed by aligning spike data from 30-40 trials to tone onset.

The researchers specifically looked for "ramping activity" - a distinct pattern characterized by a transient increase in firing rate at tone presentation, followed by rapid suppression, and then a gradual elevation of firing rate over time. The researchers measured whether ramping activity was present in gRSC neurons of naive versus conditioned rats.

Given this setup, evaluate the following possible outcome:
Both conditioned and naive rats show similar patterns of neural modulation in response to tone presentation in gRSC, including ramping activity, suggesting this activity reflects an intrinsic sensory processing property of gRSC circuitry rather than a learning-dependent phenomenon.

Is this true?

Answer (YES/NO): NO